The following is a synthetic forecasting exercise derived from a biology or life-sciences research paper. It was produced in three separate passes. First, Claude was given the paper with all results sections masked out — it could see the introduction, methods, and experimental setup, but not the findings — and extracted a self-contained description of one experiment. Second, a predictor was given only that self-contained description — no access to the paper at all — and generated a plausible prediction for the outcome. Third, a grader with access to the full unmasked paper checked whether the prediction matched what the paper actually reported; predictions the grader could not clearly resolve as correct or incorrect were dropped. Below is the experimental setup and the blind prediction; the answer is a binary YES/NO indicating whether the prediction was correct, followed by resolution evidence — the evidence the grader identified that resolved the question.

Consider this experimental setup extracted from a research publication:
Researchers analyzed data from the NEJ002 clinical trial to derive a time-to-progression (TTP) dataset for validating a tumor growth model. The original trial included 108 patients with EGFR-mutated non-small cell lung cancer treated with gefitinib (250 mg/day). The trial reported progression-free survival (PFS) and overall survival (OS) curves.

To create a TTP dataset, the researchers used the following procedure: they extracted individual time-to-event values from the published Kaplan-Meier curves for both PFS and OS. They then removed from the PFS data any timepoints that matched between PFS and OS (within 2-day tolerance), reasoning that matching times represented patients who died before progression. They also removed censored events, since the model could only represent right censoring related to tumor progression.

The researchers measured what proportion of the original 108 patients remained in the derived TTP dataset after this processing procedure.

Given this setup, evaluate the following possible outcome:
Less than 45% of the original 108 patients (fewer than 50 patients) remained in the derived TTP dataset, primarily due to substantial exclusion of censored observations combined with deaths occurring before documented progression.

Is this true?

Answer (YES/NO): NO